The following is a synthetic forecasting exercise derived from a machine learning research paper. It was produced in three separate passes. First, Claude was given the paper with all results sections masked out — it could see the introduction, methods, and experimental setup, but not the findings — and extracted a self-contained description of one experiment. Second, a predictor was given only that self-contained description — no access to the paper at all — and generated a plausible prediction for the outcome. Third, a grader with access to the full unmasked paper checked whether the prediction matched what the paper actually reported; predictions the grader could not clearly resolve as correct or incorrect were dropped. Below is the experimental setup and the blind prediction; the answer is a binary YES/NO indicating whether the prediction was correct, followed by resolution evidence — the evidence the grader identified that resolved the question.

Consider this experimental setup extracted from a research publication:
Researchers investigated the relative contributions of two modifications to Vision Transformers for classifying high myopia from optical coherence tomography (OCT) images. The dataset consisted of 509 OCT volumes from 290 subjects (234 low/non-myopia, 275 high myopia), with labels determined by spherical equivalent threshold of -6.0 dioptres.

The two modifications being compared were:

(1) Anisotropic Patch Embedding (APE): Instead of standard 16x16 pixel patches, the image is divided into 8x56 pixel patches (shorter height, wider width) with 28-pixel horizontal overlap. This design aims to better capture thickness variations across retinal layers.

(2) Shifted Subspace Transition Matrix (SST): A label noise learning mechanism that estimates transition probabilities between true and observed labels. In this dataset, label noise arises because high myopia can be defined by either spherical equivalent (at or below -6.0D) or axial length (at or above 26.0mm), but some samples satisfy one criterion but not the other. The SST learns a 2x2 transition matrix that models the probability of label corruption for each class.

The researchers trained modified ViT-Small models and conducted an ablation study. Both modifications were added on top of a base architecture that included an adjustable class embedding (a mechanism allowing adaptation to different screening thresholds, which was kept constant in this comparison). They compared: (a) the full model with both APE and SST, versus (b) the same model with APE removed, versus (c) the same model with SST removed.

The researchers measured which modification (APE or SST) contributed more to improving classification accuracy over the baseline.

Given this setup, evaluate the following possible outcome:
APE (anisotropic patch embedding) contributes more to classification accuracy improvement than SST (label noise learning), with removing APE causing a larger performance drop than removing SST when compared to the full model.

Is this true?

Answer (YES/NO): YES